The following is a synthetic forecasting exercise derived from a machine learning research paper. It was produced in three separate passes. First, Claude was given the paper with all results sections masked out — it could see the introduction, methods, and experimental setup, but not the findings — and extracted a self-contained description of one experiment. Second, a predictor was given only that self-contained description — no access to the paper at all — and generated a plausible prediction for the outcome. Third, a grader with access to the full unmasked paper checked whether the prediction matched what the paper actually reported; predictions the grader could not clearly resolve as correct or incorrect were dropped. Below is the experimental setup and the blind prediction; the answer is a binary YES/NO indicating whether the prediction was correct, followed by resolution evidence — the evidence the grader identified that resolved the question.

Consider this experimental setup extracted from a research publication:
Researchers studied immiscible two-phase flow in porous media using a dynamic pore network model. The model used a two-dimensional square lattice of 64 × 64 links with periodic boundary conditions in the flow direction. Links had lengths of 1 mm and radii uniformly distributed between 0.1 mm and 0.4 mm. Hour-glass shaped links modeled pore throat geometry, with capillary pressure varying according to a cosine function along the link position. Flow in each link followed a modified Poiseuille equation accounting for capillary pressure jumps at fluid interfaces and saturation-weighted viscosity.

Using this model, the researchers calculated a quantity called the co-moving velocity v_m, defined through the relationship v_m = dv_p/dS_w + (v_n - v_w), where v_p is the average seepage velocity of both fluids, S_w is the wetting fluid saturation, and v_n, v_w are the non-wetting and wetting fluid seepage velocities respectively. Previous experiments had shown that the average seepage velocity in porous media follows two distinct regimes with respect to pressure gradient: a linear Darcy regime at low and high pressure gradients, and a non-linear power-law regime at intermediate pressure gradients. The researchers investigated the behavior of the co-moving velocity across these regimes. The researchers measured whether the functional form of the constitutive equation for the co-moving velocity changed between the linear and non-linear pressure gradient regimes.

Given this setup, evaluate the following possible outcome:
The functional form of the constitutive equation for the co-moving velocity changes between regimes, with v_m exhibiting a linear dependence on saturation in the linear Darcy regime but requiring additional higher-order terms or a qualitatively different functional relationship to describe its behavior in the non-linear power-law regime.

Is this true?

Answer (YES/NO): NO